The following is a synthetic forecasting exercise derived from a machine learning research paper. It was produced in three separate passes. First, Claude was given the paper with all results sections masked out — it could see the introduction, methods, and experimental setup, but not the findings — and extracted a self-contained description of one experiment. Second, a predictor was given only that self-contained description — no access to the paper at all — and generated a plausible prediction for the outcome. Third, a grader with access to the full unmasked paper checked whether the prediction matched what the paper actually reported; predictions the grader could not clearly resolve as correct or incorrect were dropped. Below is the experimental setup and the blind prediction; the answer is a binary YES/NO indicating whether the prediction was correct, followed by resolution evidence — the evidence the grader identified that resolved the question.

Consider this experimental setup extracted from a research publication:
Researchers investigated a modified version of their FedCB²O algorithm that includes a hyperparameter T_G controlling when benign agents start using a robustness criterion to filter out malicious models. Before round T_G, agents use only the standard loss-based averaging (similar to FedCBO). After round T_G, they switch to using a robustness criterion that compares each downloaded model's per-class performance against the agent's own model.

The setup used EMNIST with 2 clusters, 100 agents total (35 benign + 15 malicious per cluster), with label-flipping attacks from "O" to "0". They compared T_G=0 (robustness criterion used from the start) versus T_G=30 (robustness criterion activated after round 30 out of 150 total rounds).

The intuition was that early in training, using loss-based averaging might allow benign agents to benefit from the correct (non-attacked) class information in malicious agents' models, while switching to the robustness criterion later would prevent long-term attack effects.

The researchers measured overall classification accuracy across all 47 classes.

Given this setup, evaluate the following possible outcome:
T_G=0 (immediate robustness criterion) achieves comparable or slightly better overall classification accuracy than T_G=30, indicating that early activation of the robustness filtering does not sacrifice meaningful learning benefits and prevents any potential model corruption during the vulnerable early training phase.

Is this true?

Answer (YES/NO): NO